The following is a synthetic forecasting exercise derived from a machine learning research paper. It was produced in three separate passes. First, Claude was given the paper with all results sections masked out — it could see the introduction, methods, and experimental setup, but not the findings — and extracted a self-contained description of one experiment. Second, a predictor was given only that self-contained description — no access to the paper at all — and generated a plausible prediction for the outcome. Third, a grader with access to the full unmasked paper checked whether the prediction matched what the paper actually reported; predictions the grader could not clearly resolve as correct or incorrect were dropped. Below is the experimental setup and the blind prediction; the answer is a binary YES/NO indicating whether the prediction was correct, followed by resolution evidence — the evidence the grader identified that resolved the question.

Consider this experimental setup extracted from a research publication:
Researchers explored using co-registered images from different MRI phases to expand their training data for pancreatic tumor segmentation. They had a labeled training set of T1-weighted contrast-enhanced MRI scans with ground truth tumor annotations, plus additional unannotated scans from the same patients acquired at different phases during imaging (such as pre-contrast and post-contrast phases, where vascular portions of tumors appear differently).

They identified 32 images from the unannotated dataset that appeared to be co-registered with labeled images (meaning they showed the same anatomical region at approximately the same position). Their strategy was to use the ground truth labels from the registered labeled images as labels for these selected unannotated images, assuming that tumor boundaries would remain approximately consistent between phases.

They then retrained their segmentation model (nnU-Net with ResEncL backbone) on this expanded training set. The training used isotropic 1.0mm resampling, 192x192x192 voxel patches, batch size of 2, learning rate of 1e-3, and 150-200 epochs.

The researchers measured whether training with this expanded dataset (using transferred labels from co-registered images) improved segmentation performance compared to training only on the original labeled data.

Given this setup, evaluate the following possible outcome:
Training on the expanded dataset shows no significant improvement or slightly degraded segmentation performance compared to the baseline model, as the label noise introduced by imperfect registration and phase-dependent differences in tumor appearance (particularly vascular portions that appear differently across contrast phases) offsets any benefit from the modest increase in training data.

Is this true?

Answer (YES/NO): YES